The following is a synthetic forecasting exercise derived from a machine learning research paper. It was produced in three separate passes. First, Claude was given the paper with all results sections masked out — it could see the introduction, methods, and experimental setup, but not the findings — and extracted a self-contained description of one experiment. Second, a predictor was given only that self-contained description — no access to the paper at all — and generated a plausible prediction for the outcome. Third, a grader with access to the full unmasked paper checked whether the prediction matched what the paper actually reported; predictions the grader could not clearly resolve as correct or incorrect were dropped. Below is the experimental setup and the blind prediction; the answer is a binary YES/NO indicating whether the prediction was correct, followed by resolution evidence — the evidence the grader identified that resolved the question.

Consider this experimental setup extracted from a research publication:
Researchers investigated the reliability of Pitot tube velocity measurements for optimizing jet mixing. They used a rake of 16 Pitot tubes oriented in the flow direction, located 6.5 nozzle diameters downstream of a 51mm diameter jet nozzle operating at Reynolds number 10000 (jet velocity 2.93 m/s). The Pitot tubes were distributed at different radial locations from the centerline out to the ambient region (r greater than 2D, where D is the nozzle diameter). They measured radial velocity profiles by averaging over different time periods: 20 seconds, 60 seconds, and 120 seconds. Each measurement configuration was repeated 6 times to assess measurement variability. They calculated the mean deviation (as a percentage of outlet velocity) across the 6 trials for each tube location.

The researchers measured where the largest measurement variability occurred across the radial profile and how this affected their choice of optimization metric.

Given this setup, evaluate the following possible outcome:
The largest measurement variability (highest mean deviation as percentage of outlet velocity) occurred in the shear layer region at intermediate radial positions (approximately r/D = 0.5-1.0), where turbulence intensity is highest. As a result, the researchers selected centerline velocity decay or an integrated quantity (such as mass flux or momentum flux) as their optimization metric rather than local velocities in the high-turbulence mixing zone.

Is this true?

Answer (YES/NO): NO